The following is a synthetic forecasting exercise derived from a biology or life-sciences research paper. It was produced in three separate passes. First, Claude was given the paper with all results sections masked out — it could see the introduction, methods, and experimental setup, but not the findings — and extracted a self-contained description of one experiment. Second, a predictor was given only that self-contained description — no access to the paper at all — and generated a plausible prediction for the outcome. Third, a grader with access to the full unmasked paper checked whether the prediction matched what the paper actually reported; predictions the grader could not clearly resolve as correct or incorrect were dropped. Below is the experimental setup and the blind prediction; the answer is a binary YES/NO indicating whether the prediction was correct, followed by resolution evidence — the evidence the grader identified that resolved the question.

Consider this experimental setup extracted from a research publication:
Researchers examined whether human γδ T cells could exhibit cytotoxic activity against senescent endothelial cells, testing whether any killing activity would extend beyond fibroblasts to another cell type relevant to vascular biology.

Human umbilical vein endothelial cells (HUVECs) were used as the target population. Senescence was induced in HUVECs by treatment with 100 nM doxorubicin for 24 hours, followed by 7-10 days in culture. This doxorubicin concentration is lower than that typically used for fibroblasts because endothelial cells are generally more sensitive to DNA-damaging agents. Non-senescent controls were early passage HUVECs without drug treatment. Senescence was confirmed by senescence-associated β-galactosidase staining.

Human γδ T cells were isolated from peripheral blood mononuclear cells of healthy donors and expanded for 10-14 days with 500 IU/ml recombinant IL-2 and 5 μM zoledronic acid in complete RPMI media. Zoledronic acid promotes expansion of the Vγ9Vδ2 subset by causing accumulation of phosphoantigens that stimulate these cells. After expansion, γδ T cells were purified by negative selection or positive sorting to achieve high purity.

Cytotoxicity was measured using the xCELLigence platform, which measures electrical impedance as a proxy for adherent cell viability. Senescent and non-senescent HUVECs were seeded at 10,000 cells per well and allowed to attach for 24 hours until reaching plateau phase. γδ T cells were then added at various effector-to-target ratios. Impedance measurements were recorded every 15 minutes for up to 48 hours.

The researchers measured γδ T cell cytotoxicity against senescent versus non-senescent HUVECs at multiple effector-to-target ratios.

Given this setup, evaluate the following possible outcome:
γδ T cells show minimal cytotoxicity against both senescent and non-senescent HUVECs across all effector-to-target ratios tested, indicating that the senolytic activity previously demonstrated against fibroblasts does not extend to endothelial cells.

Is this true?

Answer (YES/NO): NO